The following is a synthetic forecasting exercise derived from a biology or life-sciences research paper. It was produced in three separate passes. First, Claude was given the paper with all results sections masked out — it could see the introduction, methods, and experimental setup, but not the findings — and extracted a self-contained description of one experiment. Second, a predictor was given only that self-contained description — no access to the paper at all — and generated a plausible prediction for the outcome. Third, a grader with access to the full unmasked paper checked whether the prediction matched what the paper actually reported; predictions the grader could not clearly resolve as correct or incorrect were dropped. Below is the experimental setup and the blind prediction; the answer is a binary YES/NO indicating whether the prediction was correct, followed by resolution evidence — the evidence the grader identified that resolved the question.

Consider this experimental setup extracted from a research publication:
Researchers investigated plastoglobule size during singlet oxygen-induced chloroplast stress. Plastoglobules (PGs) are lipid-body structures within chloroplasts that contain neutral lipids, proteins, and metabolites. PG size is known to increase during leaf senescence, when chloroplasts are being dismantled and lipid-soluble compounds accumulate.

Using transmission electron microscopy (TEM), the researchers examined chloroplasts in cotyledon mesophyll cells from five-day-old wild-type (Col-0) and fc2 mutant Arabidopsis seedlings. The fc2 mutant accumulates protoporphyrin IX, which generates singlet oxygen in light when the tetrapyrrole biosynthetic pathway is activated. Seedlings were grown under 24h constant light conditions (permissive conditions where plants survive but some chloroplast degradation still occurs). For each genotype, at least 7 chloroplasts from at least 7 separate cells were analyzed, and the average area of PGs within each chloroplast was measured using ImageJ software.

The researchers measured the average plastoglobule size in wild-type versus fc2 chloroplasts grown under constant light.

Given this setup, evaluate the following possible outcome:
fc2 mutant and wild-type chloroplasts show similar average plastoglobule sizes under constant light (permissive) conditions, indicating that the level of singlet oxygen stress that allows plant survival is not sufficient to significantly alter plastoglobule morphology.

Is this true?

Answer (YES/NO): NO